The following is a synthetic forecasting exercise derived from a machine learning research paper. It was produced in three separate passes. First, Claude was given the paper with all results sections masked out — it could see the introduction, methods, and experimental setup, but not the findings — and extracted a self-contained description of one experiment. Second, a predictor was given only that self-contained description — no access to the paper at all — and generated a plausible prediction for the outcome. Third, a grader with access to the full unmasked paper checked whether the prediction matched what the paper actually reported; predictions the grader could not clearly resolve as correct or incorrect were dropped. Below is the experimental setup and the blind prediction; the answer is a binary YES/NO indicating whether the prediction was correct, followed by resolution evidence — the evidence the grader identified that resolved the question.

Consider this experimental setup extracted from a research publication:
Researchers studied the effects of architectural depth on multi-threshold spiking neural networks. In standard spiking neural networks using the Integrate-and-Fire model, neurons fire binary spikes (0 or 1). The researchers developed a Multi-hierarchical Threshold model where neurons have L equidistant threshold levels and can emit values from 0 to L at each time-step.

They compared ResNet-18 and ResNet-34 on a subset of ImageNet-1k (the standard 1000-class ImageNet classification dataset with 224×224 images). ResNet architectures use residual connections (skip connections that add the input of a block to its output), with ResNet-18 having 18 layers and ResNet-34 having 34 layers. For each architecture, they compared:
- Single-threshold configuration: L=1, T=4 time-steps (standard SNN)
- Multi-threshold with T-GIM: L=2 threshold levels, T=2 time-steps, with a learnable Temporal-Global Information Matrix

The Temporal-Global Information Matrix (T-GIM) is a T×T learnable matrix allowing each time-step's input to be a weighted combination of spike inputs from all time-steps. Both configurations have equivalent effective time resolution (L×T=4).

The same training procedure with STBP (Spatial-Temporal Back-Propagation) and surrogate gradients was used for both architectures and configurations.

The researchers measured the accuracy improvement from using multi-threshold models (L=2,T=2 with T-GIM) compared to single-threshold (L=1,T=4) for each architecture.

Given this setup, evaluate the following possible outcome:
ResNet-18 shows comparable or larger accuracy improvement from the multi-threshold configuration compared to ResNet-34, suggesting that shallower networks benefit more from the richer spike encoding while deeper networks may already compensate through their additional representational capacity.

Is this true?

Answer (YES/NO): NO